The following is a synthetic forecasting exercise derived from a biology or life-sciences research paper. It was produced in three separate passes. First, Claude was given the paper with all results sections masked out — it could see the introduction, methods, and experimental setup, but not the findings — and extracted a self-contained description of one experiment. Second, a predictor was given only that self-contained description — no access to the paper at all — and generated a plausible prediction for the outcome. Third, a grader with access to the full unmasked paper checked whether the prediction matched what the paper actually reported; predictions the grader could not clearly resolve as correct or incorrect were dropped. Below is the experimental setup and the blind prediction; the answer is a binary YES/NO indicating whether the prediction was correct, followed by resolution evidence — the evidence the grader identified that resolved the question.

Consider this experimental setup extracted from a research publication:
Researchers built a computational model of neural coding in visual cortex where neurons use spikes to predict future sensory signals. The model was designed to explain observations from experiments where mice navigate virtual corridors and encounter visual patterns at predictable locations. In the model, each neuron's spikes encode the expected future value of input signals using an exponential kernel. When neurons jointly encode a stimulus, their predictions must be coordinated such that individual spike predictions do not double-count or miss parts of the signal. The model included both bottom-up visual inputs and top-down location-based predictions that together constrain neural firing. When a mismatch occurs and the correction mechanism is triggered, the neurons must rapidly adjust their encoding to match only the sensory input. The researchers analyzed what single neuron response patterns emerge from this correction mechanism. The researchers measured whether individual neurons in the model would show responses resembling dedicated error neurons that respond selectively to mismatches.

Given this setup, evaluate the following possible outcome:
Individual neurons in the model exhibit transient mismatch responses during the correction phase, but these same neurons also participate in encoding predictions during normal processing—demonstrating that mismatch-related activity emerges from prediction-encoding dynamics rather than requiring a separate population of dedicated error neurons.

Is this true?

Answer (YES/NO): NO